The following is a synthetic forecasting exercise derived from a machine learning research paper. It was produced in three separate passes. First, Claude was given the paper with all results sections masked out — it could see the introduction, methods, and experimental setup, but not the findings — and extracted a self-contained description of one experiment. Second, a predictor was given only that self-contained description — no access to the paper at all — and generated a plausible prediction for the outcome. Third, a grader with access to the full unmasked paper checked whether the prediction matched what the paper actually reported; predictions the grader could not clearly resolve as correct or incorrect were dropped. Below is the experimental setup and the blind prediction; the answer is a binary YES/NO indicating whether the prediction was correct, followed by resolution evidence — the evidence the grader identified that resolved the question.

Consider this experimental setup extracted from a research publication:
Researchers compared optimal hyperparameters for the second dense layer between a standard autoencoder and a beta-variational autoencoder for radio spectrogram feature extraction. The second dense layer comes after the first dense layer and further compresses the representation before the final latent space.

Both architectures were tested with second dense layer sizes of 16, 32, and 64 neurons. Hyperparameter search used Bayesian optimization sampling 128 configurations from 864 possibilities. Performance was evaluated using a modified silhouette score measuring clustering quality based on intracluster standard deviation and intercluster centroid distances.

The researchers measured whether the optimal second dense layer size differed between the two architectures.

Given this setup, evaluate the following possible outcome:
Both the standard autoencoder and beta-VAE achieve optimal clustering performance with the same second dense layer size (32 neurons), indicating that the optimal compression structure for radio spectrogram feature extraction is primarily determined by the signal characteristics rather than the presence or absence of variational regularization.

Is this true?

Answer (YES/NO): NO